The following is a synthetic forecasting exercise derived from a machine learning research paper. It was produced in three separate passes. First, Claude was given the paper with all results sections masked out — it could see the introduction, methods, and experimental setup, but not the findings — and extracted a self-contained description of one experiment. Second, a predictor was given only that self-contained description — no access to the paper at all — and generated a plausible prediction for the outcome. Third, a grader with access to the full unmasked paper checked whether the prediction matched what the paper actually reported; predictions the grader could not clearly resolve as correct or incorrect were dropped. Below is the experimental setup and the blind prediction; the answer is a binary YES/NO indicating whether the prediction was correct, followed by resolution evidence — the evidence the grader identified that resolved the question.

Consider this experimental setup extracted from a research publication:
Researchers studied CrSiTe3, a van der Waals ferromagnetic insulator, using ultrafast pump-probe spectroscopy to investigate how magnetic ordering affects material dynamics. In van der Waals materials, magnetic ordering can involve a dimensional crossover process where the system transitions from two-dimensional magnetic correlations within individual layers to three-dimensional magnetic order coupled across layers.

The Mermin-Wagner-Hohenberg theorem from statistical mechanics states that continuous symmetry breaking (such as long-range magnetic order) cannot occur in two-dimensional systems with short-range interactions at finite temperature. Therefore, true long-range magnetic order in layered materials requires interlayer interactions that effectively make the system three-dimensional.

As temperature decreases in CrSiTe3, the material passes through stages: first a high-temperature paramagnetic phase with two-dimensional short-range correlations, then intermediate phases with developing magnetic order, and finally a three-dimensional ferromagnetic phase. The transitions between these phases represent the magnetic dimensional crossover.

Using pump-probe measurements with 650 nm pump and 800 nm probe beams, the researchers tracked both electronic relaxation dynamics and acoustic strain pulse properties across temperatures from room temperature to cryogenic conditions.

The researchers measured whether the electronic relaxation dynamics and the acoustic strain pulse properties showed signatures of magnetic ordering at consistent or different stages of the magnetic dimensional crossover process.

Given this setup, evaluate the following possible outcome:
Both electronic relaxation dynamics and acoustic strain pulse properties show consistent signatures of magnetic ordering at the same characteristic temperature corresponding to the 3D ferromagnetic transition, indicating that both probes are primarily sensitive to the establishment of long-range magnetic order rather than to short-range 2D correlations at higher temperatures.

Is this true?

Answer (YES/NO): NO